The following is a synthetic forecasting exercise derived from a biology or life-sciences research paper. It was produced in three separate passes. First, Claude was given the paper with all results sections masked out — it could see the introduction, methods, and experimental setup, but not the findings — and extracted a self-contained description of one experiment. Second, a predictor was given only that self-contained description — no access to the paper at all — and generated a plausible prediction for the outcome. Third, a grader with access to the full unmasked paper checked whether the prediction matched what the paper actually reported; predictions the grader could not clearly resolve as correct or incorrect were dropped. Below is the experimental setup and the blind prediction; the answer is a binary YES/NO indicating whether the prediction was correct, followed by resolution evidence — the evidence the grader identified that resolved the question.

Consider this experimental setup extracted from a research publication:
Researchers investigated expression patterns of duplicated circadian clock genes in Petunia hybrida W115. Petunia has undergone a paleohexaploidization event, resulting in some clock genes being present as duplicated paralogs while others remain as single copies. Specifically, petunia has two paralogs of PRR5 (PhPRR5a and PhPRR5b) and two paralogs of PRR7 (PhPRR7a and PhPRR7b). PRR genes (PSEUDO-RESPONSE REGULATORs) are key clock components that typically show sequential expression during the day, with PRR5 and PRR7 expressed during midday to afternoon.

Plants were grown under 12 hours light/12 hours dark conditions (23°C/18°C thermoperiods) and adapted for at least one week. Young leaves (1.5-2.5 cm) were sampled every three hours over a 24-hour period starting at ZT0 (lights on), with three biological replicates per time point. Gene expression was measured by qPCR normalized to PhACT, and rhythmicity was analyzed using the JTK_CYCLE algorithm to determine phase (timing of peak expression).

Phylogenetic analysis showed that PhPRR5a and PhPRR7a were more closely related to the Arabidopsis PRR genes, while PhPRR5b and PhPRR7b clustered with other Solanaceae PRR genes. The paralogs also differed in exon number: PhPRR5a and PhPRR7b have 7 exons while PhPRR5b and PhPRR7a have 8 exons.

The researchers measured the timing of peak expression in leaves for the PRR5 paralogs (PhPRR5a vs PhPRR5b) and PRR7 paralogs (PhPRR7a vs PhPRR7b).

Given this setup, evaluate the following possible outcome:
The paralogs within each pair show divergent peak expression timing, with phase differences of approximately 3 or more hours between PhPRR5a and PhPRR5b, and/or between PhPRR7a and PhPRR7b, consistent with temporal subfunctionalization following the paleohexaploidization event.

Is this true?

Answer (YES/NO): YES